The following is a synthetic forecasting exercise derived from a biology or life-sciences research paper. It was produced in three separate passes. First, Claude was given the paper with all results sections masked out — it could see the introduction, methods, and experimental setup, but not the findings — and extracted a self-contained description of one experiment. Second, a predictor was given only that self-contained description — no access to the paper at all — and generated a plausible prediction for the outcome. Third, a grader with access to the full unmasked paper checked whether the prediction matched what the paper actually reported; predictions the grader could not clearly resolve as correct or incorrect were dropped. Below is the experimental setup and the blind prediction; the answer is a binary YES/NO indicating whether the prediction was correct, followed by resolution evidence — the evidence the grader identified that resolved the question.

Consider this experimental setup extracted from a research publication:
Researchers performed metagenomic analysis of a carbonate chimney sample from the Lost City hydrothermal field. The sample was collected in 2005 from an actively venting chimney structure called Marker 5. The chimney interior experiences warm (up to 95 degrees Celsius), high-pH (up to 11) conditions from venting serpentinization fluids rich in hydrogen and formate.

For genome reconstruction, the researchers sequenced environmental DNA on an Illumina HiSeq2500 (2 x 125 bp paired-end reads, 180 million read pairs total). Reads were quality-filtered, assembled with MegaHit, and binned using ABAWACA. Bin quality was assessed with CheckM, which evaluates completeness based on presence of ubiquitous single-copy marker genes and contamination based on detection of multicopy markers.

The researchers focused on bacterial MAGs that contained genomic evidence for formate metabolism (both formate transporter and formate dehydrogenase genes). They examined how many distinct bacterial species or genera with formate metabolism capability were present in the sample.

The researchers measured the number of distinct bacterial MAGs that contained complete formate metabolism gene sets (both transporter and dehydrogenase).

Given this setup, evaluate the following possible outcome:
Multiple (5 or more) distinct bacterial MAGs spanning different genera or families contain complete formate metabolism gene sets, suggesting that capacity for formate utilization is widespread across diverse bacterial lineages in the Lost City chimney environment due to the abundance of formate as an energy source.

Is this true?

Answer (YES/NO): NO